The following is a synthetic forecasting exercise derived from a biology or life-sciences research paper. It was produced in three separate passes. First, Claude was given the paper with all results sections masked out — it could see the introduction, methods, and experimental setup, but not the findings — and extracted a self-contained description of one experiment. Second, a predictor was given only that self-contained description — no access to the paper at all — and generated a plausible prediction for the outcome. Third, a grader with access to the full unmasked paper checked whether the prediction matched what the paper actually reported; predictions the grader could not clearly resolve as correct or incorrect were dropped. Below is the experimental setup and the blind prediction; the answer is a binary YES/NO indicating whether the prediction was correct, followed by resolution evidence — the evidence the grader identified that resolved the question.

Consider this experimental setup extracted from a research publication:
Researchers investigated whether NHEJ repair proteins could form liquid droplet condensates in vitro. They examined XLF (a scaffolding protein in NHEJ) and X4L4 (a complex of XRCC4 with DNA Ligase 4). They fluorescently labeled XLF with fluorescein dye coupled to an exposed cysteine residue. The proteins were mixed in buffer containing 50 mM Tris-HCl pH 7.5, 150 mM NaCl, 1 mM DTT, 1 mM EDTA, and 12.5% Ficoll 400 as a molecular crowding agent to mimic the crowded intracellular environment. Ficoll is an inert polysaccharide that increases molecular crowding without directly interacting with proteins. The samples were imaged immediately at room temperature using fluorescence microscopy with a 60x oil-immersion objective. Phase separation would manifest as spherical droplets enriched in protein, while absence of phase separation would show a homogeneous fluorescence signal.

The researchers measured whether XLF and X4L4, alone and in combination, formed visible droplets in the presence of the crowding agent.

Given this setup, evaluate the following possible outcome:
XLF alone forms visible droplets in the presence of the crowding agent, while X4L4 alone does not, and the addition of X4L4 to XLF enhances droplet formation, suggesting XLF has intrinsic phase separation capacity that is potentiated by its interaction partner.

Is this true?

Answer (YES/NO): NO